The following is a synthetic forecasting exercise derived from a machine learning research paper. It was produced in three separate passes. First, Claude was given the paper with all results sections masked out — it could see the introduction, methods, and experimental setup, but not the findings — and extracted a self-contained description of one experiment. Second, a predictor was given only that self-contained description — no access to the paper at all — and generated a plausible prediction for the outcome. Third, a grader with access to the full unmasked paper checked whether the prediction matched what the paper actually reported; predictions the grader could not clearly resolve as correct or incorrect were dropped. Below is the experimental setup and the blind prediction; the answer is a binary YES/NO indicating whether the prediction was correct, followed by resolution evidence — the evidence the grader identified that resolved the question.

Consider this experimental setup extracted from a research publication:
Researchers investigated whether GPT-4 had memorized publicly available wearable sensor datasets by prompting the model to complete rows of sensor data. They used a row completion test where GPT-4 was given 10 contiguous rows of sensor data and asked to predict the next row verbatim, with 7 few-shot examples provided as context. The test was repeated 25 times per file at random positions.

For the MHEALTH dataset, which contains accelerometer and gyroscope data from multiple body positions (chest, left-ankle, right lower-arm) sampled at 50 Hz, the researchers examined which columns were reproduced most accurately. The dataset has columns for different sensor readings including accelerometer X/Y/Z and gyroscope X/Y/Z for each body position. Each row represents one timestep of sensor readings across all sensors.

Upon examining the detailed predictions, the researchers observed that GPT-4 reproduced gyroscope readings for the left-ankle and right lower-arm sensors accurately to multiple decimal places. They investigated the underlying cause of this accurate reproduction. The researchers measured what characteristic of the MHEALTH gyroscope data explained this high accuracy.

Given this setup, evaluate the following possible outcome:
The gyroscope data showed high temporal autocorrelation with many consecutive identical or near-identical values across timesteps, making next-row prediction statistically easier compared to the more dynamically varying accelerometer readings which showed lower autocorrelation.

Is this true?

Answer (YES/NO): NO